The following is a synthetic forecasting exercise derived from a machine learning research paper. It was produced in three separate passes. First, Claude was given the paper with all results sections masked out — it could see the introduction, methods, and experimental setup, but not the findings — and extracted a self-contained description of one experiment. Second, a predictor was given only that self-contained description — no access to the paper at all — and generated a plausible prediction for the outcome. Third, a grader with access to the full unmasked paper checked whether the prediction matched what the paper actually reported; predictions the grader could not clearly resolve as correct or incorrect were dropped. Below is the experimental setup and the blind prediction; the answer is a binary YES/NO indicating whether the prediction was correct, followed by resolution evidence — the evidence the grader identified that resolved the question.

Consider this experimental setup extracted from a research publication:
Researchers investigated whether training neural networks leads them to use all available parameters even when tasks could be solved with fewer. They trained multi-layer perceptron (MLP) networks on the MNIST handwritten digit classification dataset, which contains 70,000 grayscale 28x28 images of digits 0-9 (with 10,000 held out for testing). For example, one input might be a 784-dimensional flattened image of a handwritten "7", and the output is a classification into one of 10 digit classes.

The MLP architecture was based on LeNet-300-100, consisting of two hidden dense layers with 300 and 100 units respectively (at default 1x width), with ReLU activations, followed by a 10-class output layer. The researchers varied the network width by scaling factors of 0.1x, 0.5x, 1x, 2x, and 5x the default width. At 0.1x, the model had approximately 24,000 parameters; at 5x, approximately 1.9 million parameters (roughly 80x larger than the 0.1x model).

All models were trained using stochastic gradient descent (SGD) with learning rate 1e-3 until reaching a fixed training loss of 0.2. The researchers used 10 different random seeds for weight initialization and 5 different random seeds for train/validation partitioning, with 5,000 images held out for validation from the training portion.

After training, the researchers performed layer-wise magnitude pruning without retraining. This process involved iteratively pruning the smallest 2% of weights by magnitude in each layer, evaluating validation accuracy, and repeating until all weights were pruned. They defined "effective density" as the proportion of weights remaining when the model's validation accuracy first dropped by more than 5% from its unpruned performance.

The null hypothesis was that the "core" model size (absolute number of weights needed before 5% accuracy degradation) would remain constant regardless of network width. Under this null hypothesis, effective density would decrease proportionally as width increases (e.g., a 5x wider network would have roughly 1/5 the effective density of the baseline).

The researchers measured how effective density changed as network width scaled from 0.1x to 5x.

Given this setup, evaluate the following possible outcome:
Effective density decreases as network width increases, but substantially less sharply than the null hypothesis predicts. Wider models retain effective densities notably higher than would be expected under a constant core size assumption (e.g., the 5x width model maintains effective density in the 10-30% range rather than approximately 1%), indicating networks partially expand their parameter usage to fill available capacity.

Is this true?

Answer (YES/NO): NO